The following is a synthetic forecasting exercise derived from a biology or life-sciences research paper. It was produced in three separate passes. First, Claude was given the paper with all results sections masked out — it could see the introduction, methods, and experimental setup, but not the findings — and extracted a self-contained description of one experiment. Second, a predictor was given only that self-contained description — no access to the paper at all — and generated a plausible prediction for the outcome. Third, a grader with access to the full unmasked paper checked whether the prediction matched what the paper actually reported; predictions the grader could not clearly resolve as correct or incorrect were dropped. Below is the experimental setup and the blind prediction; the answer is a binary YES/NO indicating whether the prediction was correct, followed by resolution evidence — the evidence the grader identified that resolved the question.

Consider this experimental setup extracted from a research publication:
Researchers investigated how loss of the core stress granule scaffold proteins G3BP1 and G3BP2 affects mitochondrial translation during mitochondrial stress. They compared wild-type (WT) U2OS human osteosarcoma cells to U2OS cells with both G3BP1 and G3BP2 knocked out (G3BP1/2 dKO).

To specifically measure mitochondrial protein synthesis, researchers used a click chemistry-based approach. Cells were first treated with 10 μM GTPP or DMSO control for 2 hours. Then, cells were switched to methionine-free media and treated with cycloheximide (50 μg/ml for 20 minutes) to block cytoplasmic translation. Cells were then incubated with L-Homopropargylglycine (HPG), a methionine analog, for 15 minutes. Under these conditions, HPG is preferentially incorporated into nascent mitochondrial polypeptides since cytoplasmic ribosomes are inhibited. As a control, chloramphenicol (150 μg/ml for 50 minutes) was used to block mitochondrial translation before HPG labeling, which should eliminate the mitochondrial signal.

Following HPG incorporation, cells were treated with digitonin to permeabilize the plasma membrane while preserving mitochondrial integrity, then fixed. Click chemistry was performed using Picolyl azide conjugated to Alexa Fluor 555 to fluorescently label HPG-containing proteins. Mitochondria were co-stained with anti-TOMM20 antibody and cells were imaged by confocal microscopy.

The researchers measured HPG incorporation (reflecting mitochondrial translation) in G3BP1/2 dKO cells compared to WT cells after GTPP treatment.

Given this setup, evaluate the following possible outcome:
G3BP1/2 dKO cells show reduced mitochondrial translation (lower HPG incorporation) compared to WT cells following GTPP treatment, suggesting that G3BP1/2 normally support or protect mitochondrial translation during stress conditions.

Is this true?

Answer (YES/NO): NO